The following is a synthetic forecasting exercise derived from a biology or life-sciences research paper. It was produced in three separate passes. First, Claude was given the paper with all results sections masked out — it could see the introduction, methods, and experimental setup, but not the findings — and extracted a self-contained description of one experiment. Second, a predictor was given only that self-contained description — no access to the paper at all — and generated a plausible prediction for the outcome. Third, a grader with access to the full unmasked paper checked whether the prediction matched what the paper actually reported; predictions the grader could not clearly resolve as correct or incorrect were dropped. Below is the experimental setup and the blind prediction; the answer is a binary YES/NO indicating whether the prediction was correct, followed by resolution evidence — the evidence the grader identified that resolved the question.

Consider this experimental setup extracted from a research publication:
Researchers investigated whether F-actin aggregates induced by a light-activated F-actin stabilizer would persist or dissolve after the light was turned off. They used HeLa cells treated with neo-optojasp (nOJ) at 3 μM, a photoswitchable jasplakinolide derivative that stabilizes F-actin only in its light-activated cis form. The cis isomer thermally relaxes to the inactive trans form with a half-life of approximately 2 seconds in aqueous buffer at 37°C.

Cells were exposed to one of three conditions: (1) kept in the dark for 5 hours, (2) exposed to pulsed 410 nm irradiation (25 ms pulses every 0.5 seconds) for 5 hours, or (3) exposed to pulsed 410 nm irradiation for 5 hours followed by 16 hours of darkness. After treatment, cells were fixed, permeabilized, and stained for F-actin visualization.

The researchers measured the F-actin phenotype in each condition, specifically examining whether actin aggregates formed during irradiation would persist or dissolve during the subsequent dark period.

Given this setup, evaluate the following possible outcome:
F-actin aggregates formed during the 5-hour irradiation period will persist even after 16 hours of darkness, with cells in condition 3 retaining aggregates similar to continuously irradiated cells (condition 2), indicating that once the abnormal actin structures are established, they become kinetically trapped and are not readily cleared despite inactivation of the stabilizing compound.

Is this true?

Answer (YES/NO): NO